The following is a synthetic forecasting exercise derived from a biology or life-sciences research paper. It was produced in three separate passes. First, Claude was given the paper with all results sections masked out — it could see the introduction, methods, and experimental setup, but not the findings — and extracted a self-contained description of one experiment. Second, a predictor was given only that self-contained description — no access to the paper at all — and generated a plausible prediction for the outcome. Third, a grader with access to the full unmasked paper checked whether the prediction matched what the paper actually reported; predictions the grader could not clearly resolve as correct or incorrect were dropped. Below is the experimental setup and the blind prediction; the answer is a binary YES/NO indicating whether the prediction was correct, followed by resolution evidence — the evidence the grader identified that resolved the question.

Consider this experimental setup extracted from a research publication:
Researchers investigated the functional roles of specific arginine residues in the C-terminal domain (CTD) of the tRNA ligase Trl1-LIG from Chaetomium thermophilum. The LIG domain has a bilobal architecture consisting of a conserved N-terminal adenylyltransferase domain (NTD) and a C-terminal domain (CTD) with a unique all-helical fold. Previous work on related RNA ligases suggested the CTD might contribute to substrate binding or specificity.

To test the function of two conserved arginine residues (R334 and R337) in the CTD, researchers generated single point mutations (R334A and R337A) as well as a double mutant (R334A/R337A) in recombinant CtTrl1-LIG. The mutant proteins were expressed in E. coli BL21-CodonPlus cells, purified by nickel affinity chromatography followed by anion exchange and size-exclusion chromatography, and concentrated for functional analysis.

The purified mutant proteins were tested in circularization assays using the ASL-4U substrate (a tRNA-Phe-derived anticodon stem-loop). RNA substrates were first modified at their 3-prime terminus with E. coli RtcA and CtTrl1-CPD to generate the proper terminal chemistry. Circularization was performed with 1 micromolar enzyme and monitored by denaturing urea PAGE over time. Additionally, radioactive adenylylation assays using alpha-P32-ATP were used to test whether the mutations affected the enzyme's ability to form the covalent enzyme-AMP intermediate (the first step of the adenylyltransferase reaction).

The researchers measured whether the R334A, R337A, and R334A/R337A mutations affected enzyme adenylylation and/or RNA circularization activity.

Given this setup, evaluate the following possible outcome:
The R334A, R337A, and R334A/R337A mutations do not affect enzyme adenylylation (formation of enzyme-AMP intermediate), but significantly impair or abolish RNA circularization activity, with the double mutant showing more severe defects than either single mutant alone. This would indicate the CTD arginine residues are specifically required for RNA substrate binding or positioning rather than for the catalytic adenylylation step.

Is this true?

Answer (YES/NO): YES